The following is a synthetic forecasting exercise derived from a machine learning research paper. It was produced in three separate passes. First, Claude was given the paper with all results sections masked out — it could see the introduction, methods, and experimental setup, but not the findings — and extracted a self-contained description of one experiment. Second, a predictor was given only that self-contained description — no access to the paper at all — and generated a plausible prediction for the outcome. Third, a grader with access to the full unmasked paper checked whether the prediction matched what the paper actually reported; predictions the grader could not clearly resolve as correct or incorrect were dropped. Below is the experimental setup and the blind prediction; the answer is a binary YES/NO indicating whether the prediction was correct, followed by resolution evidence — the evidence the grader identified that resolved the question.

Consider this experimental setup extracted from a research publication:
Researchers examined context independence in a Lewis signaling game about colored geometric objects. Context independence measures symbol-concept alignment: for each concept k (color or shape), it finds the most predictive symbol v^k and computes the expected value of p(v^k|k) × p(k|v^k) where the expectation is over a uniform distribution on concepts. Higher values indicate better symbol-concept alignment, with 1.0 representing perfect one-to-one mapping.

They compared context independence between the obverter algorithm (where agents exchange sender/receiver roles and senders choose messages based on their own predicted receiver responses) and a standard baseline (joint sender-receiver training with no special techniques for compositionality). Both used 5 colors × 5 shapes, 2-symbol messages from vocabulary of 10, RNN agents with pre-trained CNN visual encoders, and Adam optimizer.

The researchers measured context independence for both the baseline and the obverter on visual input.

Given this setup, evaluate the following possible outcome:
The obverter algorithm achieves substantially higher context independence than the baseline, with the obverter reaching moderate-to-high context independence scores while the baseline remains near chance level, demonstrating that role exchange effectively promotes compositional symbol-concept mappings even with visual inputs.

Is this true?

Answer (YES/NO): NO